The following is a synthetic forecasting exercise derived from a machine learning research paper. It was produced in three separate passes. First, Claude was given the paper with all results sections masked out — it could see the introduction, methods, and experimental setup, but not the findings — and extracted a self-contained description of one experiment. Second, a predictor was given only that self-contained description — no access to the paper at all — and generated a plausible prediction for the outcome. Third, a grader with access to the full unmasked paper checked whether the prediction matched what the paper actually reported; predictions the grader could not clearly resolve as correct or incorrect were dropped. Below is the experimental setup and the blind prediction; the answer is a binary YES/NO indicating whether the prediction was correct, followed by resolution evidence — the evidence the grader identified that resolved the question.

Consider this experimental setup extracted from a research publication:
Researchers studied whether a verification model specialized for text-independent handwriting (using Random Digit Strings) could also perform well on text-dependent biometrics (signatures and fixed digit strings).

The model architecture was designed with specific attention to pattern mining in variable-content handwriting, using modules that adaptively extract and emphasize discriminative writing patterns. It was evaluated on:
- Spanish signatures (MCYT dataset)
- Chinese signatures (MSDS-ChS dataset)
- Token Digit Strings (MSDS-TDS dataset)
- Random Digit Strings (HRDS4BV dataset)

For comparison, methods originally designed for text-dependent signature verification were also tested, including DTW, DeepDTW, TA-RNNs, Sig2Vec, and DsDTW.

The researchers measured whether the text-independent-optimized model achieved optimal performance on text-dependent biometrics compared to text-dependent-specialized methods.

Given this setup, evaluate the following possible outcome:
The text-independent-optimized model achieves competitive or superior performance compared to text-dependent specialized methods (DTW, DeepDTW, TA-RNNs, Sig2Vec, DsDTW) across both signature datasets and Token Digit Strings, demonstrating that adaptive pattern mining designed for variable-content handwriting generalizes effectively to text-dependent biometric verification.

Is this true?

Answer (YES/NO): NO